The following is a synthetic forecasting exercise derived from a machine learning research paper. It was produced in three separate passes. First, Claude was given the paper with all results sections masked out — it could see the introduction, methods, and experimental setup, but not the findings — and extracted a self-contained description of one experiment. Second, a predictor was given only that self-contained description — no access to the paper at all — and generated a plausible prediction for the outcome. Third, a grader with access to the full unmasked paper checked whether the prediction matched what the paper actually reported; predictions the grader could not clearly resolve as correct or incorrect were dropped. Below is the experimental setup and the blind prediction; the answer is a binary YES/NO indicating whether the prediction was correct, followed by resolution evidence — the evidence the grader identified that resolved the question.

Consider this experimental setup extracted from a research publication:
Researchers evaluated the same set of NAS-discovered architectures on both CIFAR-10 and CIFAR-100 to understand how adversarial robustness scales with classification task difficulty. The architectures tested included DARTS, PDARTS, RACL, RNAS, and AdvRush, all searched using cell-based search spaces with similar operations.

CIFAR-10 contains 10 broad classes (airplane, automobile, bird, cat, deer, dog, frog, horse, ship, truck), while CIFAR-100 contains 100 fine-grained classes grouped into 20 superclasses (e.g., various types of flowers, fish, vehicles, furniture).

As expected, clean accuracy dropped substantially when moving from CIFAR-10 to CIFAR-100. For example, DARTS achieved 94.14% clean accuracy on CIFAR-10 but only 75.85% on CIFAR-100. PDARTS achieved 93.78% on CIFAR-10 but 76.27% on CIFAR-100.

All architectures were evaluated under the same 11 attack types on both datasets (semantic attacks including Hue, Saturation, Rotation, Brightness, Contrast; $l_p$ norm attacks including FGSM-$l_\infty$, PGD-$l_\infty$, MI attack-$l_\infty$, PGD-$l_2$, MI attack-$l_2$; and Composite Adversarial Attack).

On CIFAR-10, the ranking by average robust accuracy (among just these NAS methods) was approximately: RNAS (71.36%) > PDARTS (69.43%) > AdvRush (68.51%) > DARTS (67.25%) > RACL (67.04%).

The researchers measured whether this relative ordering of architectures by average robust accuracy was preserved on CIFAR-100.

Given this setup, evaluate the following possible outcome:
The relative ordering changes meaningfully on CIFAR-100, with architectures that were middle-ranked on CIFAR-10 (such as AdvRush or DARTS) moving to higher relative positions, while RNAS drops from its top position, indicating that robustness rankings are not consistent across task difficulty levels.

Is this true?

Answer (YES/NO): YES